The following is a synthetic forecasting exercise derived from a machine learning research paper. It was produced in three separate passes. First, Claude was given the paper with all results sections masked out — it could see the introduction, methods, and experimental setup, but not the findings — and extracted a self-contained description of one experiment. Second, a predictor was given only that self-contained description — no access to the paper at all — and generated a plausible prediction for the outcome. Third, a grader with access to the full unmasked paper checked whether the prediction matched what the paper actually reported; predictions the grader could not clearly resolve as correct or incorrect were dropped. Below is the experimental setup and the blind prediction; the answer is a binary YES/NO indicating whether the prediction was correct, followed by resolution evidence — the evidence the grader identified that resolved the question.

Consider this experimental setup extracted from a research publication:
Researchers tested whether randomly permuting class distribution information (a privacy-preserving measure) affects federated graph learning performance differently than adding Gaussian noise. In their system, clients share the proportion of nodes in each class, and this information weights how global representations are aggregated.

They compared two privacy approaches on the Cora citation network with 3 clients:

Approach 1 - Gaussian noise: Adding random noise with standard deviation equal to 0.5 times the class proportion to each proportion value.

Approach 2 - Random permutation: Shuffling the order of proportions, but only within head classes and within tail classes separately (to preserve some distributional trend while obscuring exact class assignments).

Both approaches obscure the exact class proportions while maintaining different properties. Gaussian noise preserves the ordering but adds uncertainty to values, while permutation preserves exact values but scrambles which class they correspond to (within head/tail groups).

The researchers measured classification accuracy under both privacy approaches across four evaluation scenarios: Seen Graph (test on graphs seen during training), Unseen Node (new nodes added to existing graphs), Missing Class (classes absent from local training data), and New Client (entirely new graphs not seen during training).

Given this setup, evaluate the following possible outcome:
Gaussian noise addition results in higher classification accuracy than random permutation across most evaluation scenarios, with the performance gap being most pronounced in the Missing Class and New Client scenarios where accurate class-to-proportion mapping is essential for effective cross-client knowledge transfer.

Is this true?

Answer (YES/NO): NO